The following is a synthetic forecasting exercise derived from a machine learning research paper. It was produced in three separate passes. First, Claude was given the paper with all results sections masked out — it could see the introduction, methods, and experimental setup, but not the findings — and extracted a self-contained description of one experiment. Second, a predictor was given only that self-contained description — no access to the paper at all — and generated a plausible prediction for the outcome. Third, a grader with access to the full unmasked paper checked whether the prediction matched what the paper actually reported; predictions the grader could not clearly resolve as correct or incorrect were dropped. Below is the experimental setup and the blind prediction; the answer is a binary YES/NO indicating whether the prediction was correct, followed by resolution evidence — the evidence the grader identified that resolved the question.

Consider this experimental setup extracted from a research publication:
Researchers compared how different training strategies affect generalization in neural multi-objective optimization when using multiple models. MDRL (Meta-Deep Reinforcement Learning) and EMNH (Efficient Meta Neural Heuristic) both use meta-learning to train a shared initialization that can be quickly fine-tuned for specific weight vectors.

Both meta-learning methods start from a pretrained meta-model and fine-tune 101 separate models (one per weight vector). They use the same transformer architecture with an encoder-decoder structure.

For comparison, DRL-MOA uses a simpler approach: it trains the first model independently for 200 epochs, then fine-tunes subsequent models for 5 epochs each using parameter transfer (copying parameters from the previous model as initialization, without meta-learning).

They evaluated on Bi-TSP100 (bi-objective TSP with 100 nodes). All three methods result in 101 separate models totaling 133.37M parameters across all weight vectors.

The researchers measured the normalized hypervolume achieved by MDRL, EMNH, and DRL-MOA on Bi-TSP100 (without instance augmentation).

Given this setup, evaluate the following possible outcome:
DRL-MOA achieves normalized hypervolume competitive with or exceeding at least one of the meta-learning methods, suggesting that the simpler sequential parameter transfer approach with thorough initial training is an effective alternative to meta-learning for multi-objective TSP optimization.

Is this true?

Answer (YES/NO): YES